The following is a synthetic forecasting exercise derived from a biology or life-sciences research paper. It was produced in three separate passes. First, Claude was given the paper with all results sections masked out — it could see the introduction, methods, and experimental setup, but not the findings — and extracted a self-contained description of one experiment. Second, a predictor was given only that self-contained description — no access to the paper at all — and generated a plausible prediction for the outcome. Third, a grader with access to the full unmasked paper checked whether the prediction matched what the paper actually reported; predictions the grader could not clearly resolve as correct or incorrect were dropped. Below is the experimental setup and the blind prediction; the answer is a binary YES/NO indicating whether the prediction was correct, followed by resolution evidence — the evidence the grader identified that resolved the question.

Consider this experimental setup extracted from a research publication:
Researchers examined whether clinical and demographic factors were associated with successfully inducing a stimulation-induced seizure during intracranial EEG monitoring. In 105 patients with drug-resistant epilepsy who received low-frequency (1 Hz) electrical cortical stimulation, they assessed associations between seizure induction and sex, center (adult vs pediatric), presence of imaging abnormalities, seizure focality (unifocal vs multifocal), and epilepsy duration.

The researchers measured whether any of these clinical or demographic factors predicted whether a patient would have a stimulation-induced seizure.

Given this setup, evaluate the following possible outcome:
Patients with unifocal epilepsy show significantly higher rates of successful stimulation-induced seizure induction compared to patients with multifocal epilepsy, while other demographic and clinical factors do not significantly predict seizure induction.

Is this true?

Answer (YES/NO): NO